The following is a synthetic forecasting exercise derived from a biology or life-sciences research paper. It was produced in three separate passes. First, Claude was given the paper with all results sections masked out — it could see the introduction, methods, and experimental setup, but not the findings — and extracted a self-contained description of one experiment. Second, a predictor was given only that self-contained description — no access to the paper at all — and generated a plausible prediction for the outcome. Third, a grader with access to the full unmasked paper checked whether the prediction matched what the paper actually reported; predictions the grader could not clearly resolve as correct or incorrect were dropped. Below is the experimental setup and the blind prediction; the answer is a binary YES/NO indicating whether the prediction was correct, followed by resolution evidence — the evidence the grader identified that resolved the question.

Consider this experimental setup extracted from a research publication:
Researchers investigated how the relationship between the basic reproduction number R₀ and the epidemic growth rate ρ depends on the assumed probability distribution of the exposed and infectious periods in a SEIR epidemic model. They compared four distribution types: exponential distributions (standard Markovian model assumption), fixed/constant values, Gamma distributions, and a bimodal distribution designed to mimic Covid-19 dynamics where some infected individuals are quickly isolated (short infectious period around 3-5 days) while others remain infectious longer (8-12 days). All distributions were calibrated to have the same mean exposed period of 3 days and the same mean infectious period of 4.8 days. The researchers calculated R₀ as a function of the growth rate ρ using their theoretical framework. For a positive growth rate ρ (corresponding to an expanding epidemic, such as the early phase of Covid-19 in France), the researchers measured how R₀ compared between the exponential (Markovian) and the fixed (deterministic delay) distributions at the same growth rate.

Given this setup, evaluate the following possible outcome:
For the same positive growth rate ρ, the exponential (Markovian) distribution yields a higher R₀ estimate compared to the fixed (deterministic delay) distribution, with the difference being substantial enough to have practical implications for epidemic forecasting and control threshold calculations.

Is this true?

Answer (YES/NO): NO